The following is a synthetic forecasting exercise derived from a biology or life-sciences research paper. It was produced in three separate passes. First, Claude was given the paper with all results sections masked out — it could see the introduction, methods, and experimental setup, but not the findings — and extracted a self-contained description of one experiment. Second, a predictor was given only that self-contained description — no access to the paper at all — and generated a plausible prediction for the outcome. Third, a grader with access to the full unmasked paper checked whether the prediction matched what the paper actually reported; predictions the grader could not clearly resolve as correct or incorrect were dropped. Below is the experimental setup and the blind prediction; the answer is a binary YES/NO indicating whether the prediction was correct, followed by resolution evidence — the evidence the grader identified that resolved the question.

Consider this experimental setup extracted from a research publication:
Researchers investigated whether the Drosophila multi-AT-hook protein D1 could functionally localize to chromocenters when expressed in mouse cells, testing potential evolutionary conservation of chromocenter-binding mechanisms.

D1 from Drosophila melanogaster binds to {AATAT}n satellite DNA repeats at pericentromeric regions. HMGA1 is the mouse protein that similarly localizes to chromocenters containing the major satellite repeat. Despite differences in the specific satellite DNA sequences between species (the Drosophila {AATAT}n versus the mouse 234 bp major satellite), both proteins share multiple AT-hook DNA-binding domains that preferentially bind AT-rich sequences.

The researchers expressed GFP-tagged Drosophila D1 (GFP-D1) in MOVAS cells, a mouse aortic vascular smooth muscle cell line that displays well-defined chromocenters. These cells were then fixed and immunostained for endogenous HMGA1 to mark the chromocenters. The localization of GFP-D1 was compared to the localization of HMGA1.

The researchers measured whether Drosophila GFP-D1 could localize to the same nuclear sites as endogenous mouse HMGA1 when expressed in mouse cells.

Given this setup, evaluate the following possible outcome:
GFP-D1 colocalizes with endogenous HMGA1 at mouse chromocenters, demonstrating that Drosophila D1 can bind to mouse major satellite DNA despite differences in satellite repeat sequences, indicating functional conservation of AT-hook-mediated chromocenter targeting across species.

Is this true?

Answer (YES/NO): YES